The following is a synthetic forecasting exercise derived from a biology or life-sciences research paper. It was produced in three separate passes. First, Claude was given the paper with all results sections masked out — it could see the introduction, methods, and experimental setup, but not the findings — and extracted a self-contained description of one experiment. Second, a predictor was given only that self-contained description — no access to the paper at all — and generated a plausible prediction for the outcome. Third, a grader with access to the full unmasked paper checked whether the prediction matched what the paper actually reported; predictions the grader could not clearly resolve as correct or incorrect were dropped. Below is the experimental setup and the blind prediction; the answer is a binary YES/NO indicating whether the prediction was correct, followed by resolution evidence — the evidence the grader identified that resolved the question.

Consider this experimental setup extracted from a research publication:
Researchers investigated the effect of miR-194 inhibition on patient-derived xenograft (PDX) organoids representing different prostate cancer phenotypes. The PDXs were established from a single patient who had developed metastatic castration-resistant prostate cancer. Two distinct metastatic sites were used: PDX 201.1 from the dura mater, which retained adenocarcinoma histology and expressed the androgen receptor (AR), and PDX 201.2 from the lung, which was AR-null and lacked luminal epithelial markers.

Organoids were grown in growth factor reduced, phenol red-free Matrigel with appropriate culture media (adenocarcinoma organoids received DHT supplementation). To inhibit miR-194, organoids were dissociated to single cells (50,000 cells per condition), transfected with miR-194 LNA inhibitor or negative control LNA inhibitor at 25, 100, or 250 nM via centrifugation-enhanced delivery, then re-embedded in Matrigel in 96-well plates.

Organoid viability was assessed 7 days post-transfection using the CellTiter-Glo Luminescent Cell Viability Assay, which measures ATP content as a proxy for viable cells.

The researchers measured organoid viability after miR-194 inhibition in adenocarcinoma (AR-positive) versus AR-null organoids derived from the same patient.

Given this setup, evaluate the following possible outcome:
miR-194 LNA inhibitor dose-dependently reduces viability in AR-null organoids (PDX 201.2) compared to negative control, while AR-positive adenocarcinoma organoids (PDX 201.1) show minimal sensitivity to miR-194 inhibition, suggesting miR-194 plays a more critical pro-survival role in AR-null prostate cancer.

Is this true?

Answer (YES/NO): NO